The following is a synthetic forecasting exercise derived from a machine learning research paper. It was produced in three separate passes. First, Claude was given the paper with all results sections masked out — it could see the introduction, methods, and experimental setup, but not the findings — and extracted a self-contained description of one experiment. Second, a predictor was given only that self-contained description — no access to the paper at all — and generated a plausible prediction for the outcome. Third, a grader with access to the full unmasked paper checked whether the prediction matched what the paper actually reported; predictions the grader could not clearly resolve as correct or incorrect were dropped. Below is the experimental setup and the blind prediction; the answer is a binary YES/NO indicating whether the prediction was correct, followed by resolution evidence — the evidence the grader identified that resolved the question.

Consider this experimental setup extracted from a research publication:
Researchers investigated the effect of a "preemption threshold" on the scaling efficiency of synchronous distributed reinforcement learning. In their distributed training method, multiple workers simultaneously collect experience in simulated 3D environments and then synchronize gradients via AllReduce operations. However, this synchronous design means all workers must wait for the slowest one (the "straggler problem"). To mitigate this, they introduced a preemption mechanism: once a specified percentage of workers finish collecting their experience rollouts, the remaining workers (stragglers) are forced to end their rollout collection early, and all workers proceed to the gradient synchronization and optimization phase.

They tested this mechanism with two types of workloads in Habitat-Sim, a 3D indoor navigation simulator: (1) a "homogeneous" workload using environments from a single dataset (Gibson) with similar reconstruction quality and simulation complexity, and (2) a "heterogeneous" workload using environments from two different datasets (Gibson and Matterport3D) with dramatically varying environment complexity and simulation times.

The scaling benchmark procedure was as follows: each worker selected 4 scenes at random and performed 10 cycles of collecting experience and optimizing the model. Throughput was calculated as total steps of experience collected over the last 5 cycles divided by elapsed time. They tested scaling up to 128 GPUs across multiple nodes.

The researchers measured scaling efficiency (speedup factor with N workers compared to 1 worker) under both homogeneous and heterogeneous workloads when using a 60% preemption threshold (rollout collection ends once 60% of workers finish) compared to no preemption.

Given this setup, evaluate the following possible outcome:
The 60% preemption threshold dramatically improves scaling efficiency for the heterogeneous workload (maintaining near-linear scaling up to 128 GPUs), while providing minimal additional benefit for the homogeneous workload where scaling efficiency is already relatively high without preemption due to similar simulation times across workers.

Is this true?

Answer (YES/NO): YES